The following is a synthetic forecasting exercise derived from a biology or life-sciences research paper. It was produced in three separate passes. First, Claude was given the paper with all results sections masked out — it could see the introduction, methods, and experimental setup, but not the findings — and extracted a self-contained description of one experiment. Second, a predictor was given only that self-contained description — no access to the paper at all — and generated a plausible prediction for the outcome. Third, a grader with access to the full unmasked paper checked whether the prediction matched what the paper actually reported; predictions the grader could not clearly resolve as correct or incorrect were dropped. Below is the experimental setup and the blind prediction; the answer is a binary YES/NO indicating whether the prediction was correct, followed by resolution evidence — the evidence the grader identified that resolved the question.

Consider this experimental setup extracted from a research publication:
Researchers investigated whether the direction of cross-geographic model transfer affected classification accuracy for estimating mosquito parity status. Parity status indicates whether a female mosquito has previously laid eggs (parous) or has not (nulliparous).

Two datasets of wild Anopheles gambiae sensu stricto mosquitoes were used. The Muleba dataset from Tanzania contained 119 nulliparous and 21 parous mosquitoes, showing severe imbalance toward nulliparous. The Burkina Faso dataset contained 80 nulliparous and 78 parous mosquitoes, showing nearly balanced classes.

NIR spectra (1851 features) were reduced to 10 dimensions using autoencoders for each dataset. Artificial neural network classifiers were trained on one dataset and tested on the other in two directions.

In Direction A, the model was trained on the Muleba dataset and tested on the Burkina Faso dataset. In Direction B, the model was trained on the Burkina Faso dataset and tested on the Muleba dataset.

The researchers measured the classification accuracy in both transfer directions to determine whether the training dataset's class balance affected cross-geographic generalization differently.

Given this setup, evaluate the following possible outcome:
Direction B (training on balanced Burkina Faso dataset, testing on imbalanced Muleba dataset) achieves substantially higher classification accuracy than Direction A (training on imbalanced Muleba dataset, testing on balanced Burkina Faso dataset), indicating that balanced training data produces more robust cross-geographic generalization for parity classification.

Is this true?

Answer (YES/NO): YES